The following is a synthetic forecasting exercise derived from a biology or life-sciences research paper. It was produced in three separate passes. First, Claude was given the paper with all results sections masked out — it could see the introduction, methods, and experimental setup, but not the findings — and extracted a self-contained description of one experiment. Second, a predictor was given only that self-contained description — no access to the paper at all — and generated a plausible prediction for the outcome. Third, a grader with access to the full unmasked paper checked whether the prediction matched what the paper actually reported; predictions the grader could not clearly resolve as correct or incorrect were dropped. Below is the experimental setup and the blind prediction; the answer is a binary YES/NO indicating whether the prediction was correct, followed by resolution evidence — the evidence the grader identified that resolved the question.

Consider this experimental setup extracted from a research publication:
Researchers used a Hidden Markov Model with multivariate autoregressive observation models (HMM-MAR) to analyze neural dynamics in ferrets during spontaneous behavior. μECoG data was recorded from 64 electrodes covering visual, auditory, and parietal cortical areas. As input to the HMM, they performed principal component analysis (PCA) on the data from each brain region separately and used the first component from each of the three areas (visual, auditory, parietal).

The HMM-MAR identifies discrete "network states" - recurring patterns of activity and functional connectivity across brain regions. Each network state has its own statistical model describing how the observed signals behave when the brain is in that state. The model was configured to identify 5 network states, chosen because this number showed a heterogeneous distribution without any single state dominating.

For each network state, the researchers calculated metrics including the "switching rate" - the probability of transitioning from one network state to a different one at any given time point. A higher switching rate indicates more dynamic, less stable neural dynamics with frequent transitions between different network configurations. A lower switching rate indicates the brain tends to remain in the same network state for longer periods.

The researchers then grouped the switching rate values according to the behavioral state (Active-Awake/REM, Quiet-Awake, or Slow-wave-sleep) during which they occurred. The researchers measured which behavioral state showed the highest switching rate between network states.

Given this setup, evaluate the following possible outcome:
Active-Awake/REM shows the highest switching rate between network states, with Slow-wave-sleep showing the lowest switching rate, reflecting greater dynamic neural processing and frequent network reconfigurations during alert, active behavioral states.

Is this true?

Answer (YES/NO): YES